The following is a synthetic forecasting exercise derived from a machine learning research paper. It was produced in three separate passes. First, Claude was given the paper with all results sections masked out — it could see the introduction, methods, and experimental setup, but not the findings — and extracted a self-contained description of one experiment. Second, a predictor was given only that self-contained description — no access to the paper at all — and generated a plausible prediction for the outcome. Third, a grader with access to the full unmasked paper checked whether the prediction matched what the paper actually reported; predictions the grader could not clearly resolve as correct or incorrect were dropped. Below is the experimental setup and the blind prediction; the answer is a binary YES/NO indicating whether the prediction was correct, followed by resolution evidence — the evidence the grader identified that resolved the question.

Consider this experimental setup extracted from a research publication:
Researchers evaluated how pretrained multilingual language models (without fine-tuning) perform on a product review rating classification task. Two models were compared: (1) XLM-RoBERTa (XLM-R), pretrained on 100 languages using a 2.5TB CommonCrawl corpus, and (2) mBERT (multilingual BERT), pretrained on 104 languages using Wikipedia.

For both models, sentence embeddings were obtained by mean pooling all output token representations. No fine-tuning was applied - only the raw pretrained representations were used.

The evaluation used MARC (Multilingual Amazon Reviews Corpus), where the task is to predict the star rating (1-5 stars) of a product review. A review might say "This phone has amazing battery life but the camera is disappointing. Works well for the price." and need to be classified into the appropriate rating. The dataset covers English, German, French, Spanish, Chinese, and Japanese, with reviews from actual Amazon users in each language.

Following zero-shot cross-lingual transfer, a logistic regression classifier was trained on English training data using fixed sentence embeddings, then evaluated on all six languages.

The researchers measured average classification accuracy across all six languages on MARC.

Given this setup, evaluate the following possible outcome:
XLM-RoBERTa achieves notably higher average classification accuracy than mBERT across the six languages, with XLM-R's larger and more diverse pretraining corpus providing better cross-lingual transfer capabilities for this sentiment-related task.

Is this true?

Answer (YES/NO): YES